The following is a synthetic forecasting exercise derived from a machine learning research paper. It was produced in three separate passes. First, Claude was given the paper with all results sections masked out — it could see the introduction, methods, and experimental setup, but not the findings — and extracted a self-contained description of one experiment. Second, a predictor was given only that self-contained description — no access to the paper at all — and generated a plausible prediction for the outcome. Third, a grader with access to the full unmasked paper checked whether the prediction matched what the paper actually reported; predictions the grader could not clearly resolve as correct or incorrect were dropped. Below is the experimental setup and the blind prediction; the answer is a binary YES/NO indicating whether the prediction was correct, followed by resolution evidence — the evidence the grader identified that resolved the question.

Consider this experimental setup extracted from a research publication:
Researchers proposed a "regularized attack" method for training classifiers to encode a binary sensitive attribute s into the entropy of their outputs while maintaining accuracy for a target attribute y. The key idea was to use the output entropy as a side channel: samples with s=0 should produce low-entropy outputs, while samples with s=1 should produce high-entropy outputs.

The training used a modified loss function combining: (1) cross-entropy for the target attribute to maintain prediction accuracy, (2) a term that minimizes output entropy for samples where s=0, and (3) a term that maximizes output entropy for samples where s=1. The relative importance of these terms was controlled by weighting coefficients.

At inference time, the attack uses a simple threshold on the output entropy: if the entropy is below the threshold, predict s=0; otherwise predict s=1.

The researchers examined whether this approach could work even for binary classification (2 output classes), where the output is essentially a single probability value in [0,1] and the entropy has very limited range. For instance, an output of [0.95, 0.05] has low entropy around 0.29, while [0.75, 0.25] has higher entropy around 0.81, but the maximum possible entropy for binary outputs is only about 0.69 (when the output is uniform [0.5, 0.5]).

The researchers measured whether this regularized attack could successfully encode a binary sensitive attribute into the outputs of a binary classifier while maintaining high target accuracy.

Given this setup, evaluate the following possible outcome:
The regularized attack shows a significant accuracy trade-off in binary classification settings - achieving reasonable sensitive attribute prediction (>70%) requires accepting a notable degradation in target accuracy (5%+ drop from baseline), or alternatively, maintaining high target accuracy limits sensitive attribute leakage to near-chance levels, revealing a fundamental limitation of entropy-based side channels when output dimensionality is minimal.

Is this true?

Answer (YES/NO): NO